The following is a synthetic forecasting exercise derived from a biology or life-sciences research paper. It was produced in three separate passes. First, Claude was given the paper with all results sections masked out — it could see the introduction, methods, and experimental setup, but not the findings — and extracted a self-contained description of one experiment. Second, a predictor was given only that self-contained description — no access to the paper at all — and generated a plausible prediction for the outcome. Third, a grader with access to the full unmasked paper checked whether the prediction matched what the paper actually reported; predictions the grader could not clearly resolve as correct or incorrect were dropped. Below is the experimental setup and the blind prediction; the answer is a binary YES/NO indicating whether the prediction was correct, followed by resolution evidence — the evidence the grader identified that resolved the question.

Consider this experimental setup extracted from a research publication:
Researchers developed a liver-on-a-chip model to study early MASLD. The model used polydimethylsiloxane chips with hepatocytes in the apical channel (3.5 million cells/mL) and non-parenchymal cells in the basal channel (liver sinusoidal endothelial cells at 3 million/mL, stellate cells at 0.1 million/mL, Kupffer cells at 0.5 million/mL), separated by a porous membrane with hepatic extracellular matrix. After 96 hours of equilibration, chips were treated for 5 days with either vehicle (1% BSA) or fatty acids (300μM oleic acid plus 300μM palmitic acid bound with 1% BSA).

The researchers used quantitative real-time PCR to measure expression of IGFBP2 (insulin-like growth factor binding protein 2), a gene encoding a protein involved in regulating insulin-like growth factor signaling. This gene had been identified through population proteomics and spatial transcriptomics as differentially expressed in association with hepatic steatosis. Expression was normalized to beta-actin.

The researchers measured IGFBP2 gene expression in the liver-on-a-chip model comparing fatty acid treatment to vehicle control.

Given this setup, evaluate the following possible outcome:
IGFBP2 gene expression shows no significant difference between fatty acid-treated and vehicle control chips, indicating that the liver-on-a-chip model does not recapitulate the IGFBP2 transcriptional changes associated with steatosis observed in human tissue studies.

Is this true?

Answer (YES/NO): YES